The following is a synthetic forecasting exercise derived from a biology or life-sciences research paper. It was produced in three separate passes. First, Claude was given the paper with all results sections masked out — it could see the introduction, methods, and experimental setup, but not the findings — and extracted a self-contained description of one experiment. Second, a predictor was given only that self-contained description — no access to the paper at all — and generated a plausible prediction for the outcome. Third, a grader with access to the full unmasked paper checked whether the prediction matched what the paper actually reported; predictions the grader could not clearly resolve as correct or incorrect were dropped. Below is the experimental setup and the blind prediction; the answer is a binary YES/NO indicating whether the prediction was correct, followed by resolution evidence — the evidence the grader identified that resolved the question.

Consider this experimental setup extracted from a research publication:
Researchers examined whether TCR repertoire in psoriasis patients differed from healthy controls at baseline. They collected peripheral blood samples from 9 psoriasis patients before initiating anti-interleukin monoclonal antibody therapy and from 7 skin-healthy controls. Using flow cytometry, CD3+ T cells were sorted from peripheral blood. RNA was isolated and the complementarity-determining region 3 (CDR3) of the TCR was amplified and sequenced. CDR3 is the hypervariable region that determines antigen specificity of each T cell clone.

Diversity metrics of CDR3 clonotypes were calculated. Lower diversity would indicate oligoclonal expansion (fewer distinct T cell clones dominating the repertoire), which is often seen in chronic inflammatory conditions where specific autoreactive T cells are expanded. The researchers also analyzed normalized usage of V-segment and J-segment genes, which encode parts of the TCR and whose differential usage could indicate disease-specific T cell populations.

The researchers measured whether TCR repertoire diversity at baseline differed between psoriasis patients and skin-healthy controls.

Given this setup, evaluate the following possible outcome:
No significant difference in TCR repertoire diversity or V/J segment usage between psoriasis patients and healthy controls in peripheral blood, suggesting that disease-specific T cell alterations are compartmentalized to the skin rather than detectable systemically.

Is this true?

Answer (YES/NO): NO